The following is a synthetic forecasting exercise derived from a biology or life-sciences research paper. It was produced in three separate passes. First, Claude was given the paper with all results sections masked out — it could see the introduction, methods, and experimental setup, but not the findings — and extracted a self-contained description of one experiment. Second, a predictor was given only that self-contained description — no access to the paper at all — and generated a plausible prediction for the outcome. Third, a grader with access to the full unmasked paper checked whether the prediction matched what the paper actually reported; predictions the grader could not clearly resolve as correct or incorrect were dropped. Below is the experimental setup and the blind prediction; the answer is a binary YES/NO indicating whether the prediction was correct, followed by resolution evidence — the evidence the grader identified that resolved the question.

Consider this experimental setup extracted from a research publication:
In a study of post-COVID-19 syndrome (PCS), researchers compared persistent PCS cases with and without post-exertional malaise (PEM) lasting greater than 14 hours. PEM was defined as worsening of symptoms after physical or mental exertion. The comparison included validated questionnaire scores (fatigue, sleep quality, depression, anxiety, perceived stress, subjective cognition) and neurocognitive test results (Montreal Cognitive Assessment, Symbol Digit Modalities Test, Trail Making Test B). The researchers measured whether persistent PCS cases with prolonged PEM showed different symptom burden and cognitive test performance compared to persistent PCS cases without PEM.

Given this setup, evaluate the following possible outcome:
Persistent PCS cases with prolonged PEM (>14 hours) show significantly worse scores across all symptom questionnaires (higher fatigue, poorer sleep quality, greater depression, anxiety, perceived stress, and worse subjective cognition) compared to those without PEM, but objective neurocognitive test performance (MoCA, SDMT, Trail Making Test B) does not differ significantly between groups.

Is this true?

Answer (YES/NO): NO